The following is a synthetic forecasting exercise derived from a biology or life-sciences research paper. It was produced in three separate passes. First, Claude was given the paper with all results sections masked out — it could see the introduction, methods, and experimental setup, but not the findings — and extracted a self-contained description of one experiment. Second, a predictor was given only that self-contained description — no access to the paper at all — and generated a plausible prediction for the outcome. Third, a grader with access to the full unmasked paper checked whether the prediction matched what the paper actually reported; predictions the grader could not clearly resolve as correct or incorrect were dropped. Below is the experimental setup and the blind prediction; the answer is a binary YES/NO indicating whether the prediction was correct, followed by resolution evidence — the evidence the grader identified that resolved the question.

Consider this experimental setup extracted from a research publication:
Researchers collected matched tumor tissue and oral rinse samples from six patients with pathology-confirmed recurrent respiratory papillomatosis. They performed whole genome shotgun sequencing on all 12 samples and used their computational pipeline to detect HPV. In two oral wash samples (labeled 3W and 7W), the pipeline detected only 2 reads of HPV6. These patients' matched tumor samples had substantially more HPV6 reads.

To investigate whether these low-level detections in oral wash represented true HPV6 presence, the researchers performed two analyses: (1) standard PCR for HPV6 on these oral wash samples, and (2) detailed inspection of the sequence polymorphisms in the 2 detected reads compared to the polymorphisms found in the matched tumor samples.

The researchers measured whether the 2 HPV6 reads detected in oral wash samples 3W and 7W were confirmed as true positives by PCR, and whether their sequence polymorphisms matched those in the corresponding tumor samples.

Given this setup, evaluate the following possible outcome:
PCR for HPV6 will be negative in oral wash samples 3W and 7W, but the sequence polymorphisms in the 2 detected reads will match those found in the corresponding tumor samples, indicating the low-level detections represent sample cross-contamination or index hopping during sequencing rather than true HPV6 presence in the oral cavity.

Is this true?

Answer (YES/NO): NO